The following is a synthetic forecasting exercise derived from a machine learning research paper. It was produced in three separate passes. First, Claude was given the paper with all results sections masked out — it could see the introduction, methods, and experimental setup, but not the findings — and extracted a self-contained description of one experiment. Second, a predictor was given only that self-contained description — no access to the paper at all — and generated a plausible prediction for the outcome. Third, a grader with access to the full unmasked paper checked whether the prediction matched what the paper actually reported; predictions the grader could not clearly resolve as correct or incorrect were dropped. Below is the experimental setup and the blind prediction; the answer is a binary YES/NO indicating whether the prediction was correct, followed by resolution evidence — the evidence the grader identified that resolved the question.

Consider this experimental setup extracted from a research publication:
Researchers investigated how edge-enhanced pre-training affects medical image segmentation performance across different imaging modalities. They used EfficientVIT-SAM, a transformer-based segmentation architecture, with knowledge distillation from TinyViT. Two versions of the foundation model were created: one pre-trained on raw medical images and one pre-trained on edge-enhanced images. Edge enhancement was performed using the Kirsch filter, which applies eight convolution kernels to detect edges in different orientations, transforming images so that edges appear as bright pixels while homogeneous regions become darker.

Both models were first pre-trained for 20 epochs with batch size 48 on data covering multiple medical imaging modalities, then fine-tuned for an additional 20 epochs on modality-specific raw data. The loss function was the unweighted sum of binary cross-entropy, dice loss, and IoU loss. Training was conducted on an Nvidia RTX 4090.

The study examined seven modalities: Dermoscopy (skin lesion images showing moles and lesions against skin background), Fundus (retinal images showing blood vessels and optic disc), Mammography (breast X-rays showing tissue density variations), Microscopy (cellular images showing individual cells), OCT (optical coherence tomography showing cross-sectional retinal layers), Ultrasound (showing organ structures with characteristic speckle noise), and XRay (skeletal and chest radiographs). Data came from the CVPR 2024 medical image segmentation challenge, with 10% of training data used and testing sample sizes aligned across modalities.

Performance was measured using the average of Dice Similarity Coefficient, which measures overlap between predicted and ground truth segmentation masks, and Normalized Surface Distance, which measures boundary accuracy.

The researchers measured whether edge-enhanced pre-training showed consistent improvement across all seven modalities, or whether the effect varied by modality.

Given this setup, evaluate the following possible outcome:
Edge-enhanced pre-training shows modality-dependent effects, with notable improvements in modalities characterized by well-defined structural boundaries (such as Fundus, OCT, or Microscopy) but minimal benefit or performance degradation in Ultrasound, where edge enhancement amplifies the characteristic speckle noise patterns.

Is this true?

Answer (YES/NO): NO